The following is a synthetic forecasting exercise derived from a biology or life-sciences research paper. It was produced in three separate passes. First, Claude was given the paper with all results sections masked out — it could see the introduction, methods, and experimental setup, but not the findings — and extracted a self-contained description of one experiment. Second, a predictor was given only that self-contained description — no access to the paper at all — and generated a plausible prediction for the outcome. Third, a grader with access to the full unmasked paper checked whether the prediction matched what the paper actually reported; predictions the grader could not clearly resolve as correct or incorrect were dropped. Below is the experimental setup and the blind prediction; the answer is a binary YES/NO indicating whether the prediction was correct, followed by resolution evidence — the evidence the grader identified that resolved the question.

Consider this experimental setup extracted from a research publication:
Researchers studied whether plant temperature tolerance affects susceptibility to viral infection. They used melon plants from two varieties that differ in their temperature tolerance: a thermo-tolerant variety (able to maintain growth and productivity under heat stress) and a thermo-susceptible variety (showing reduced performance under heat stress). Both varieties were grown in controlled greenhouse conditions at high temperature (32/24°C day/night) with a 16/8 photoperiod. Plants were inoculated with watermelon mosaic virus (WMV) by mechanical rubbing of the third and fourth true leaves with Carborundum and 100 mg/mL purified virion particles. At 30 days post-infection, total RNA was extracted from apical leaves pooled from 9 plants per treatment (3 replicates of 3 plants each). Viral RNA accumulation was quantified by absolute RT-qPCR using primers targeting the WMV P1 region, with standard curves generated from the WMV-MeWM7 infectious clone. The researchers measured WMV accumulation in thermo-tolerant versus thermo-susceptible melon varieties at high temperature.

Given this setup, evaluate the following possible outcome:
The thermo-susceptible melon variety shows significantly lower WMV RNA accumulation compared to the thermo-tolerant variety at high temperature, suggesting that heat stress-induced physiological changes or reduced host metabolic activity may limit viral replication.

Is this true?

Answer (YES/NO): YES